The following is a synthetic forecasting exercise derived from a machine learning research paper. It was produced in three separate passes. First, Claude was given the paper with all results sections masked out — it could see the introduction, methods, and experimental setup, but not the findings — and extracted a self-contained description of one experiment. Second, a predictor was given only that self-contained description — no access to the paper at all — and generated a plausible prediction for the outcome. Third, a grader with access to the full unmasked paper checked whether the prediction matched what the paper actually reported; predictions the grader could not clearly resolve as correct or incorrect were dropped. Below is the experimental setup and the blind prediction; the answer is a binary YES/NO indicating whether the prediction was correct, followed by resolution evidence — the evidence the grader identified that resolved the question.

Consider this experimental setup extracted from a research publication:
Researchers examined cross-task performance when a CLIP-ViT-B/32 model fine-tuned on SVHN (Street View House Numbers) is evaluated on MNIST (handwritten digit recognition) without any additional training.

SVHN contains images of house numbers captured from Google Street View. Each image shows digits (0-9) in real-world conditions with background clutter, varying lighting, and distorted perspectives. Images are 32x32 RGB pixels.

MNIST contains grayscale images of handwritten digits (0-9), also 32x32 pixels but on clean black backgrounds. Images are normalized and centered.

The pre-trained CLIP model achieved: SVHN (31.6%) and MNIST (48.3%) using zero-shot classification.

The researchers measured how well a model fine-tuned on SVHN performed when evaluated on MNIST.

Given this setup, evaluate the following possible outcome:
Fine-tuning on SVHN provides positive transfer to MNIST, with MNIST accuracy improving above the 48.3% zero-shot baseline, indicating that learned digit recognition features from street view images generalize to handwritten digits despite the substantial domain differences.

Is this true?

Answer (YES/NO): YES